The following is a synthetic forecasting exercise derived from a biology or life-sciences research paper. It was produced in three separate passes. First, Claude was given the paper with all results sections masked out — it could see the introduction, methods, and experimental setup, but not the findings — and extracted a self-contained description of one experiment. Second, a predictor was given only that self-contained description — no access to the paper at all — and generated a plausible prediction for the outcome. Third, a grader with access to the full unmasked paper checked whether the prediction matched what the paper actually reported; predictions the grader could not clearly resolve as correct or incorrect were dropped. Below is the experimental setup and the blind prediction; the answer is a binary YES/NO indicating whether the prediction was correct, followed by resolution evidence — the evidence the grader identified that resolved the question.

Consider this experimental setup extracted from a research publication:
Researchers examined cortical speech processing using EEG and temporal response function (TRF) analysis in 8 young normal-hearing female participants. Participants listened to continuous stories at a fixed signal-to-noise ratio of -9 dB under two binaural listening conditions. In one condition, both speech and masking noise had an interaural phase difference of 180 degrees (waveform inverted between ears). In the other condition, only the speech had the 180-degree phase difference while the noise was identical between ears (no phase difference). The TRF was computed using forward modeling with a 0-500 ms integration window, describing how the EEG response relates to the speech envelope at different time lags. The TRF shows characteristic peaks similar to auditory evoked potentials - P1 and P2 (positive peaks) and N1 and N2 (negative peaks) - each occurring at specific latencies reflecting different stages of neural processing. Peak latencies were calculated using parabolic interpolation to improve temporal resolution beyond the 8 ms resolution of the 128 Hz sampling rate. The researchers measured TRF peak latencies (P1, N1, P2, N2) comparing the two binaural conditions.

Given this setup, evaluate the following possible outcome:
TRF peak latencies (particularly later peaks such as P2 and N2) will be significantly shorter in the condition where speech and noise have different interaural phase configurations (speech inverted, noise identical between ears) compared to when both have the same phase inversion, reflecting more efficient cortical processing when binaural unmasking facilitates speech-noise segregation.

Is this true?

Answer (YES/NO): YES